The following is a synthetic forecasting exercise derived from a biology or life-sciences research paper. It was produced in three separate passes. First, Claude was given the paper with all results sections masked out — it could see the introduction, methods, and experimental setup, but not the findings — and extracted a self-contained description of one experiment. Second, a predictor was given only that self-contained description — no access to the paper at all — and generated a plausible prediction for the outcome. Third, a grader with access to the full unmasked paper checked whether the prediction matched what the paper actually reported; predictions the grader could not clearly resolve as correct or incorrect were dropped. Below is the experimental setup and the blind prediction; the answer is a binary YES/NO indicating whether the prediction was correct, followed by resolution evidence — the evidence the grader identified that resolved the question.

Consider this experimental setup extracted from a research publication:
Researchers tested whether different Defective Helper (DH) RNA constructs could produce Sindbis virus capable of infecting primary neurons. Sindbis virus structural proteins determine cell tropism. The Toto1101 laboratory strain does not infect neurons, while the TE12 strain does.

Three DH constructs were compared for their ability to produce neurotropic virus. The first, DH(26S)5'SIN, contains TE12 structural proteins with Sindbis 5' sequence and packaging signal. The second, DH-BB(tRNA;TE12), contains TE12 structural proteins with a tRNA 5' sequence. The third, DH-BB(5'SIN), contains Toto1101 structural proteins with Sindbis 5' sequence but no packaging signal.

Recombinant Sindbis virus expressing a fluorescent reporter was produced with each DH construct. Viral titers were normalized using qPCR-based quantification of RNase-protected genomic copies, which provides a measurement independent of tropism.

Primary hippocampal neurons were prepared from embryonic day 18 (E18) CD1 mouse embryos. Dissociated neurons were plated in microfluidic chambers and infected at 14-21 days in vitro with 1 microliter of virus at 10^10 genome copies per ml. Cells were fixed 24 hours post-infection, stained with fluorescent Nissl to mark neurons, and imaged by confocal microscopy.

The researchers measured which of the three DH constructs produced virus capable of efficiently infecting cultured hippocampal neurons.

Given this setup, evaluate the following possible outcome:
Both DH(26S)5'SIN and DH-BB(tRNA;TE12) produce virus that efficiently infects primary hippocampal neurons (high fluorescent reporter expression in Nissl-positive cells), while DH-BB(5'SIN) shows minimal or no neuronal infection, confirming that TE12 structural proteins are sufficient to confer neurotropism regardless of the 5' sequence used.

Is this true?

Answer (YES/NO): YES